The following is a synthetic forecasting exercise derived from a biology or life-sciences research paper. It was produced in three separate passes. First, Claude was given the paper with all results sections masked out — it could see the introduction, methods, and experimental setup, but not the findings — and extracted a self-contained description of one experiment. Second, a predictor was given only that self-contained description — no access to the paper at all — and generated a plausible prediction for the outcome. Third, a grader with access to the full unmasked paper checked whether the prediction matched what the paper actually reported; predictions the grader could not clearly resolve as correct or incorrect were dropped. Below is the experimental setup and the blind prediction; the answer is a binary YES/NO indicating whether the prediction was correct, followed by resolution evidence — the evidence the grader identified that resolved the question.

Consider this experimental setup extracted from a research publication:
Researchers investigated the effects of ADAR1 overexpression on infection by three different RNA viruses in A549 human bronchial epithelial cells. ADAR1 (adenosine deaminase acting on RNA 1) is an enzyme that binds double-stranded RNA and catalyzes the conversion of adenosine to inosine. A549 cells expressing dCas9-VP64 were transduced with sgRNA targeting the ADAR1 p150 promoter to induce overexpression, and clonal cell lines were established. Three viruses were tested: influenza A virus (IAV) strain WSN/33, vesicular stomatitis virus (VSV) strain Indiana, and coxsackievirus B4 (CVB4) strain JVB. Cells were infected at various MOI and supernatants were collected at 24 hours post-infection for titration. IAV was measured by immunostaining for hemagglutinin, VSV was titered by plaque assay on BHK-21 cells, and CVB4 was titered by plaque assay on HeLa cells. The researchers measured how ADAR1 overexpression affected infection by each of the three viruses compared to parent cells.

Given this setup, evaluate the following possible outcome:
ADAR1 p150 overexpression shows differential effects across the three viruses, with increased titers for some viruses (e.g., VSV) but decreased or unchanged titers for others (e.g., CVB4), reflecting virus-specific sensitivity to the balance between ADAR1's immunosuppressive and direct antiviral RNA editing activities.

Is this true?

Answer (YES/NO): NO